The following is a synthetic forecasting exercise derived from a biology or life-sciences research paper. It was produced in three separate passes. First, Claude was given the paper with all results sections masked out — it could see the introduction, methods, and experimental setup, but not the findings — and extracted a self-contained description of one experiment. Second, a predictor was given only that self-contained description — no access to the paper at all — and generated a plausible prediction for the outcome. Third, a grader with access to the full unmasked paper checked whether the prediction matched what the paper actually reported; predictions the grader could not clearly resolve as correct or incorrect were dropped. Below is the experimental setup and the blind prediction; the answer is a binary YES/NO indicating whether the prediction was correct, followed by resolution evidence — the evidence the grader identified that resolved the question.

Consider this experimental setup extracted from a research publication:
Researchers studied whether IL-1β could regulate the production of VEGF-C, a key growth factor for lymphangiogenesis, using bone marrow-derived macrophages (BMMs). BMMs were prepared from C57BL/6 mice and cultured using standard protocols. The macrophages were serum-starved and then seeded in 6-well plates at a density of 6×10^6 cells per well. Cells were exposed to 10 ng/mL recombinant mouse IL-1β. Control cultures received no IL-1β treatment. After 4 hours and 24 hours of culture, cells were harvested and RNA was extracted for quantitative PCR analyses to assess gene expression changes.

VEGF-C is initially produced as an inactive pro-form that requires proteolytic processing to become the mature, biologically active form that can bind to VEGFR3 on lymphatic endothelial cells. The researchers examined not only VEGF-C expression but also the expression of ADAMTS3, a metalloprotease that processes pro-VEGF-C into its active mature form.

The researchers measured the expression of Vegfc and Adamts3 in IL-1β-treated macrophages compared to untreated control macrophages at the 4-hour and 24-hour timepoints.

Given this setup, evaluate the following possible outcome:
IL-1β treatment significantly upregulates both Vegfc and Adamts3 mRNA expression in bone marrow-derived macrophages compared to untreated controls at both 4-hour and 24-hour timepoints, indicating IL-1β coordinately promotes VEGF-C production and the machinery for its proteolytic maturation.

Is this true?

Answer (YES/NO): YES